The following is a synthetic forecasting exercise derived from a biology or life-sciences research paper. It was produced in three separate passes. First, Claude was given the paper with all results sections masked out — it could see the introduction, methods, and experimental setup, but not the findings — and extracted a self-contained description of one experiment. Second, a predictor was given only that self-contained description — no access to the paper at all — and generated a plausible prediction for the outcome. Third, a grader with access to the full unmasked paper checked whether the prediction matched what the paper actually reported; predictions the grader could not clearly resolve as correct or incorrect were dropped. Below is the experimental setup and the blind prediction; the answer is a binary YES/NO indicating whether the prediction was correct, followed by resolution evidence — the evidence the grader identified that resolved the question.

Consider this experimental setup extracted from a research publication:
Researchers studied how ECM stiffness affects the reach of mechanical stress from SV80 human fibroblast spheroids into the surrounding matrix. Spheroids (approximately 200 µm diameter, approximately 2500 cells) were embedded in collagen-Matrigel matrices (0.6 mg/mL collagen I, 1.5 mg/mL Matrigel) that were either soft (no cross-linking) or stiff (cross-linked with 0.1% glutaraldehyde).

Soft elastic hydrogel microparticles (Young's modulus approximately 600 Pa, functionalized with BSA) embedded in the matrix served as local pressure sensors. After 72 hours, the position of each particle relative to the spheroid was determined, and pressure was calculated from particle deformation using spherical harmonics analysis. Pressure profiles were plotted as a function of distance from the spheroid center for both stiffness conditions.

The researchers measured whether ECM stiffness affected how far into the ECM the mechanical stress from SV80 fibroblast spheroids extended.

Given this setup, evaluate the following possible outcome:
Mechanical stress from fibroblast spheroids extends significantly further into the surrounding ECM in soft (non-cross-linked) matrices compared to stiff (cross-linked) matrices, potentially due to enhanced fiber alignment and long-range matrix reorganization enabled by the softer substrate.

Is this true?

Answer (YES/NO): NO